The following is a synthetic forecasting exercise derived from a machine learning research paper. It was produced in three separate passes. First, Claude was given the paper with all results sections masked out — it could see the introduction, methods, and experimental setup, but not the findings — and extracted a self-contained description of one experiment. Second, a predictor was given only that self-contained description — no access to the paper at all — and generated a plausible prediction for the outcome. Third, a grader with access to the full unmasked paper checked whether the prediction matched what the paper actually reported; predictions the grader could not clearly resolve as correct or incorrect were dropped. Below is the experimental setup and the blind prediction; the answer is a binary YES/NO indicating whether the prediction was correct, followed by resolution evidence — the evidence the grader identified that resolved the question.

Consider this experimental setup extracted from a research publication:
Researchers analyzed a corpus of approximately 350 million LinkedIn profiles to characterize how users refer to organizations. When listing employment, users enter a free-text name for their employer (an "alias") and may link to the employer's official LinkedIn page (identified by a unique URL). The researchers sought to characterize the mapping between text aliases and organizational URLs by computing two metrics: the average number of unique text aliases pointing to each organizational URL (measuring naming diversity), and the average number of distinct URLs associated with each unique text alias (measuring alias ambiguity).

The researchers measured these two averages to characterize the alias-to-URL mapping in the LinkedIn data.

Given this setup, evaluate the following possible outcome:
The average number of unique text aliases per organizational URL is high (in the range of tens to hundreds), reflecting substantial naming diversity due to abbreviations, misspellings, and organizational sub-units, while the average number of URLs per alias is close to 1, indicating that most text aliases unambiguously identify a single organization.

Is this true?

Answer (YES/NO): NO